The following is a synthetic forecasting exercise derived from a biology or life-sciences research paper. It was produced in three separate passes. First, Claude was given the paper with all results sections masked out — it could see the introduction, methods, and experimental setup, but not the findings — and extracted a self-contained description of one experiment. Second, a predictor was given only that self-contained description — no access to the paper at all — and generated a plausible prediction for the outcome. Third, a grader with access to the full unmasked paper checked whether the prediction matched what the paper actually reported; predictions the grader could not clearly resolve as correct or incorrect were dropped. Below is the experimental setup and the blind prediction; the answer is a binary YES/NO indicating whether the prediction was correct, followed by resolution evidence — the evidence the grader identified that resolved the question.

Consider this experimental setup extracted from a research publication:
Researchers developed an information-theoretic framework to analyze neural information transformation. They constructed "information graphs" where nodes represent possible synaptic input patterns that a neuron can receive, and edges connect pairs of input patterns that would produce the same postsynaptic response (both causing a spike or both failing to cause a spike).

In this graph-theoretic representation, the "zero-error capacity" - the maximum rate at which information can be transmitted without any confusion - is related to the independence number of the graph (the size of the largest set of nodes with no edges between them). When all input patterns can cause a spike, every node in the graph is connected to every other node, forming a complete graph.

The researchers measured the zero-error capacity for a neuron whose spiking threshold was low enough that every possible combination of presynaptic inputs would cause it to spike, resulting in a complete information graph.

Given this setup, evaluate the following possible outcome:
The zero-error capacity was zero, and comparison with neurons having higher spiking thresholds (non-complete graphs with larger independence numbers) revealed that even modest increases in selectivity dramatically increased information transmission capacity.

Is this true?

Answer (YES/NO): NO